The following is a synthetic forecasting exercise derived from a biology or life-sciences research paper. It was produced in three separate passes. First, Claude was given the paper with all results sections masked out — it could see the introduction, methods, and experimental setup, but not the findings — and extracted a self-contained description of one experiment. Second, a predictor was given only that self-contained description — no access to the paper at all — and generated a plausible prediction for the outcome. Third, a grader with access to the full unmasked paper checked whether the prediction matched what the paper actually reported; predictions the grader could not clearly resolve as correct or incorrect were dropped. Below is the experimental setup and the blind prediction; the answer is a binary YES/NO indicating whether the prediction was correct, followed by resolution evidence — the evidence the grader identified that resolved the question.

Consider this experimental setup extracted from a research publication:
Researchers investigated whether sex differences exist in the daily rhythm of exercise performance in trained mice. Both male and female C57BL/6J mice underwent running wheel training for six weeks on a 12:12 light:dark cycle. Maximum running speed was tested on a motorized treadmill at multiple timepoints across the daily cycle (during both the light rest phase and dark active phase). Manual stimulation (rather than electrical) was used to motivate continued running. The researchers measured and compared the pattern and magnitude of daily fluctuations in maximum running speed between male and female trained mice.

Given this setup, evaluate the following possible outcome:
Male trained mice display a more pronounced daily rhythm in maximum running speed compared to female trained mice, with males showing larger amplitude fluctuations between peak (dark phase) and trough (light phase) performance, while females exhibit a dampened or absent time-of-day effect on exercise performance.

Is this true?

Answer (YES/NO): NO